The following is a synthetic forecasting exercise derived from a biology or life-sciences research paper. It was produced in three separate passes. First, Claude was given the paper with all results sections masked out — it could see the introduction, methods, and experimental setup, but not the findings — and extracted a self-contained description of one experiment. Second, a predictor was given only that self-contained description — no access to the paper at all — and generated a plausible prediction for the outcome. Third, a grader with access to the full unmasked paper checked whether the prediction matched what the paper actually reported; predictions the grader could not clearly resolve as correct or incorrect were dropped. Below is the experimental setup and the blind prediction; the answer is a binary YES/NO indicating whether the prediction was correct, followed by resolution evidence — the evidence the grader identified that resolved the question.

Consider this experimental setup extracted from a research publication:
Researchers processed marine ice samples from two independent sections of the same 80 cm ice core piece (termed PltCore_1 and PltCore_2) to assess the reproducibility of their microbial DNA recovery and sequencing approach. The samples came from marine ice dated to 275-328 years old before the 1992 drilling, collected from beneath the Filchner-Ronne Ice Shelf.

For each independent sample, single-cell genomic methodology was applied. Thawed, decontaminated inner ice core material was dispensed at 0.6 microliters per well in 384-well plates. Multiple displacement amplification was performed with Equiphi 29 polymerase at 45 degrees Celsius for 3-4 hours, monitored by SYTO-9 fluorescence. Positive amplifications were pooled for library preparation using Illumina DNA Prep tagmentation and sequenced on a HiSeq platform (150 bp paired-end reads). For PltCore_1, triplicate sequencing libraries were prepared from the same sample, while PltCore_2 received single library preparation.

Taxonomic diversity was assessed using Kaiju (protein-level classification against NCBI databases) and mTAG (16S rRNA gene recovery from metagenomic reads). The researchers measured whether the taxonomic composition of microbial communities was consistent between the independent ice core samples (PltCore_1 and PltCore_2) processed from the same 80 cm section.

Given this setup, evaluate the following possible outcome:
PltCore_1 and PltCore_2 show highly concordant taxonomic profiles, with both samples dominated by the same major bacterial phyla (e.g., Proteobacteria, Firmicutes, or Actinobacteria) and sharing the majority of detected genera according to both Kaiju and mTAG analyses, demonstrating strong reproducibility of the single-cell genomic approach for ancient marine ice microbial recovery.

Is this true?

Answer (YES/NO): NO